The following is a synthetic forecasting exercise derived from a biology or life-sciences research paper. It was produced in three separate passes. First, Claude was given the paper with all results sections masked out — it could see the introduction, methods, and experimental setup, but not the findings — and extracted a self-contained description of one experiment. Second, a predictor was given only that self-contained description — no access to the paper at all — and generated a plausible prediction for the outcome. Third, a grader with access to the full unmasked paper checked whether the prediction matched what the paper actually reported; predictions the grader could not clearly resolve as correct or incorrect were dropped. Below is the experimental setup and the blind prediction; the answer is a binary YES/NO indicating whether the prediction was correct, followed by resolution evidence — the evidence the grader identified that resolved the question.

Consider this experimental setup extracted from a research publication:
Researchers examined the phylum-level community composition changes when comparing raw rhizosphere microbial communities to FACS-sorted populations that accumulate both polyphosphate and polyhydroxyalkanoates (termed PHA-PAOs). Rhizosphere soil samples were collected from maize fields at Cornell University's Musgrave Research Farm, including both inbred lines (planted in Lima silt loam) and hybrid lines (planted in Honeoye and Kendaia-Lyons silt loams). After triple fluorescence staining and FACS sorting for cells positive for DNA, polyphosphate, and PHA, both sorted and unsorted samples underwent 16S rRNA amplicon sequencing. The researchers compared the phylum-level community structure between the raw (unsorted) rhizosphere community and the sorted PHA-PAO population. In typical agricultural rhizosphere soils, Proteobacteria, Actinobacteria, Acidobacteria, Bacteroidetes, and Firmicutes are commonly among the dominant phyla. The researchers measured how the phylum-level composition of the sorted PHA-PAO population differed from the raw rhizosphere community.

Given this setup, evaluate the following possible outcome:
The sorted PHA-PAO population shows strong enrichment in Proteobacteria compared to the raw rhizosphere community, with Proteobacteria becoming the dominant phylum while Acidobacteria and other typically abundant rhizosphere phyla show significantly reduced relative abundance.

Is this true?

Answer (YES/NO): NO